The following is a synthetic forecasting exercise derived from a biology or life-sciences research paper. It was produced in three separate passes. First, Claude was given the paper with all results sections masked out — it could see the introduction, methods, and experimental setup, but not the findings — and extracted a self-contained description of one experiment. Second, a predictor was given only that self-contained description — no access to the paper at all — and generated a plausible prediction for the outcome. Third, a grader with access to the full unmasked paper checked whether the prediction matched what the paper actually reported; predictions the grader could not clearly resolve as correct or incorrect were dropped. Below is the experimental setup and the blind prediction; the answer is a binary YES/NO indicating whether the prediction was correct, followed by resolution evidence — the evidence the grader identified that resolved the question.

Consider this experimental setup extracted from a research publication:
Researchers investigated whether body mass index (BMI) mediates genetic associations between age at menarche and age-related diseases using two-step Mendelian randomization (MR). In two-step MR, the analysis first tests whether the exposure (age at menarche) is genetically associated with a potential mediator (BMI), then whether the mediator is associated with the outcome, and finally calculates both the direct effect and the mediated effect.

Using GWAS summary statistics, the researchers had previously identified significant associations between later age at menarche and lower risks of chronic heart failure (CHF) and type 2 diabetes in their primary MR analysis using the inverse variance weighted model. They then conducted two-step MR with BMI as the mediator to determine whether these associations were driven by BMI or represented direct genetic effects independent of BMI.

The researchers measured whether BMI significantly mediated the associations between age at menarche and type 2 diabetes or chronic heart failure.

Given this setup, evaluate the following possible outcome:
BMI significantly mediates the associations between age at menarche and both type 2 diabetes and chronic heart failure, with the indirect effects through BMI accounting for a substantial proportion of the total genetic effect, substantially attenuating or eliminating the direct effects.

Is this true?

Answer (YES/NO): NO